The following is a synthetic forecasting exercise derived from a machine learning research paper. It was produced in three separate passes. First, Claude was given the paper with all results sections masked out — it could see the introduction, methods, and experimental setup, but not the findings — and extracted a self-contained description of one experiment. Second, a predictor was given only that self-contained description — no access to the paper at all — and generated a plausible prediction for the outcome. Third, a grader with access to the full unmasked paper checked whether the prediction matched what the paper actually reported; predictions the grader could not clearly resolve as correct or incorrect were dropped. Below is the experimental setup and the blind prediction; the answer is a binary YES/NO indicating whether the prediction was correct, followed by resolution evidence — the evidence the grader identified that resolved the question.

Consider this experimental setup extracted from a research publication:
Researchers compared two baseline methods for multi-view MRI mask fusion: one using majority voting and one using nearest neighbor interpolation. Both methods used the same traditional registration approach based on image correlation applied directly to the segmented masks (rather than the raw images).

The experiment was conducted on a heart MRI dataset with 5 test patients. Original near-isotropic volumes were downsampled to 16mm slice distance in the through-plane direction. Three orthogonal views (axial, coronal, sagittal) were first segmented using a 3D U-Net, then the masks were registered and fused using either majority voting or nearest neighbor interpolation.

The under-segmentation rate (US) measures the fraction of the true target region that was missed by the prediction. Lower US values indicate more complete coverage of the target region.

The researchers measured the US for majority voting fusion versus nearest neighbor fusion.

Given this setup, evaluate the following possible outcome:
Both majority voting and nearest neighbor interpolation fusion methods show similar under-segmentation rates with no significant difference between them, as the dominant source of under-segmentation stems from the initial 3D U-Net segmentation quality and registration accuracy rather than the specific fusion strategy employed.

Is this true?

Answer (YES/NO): NO